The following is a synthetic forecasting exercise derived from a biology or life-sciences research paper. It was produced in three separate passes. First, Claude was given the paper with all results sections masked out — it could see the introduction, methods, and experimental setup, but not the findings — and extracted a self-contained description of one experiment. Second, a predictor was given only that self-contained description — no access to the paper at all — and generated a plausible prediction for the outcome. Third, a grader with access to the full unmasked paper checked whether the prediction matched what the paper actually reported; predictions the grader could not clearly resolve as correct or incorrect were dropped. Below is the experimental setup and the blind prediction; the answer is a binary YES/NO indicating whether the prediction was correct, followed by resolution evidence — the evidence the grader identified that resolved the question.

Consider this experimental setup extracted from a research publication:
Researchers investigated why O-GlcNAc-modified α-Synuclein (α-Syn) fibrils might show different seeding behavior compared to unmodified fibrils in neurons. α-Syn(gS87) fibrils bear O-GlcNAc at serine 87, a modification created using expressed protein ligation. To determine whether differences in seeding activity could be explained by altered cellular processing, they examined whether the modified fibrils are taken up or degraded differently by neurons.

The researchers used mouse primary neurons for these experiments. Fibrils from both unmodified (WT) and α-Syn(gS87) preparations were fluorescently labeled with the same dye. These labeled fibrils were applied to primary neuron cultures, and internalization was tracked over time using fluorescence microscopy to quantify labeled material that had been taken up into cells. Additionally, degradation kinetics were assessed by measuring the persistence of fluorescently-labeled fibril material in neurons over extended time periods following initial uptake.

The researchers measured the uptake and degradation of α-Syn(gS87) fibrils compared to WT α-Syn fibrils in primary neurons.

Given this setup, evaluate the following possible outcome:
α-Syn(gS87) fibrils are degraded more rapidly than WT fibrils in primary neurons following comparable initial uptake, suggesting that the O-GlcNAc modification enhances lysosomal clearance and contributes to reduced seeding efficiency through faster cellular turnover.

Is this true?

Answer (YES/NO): YES